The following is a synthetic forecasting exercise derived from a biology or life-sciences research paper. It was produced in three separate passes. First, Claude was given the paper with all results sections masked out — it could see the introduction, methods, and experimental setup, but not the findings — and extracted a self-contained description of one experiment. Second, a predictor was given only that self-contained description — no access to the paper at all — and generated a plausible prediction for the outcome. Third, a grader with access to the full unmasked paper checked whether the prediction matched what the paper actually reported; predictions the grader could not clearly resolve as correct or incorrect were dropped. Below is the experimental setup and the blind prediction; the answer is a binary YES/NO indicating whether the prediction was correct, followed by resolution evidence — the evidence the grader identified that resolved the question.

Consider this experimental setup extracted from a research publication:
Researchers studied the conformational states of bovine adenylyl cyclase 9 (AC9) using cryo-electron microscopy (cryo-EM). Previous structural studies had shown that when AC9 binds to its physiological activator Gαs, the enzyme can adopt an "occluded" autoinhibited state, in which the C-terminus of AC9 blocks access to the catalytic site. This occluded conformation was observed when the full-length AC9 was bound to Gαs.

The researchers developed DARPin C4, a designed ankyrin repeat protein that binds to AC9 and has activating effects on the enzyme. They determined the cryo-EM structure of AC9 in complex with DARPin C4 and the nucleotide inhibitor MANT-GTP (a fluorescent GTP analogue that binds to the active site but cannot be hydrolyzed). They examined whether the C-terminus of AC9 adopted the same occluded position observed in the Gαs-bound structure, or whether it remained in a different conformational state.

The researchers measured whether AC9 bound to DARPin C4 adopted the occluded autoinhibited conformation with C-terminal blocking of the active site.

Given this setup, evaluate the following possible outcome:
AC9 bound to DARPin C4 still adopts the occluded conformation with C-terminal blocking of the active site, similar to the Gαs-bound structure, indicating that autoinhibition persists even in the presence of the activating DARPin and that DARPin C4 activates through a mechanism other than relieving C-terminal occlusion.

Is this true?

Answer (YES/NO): NO